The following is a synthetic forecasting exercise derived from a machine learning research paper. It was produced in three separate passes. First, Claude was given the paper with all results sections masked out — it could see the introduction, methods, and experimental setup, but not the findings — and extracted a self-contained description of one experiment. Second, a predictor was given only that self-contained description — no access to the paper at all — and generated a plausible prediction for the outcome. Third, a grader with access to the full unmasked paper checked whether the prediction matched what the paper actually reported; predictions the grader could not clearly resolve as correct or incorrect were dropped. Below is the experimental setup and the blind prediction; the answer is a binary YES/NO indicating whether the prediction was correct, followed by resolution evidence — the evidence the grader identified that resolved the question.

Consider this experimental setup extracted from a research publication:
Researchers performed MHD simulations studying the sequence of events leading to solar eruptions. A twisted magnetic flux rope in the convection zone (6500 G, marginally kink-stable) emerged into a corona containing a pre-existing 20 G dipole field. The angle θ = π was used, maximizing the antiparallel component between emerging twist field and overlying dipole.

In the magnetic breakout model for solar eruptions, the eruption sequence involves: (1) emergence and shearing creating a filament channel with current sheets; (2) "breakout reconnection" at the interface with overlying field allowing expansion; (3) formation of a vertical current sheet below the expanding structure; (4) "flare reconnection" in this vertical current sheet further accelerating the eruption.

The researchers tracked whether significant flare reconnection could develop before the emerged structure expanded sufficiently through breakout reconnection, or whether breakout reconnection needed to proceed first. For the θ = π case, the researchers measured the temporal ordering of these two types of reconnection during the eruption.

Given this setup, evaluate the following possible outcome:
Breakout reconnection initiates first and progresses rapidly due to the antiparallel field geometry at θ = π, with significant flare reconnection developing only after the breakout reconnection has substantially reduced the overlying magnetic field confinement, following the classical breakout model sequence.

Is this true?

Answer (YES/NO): YES